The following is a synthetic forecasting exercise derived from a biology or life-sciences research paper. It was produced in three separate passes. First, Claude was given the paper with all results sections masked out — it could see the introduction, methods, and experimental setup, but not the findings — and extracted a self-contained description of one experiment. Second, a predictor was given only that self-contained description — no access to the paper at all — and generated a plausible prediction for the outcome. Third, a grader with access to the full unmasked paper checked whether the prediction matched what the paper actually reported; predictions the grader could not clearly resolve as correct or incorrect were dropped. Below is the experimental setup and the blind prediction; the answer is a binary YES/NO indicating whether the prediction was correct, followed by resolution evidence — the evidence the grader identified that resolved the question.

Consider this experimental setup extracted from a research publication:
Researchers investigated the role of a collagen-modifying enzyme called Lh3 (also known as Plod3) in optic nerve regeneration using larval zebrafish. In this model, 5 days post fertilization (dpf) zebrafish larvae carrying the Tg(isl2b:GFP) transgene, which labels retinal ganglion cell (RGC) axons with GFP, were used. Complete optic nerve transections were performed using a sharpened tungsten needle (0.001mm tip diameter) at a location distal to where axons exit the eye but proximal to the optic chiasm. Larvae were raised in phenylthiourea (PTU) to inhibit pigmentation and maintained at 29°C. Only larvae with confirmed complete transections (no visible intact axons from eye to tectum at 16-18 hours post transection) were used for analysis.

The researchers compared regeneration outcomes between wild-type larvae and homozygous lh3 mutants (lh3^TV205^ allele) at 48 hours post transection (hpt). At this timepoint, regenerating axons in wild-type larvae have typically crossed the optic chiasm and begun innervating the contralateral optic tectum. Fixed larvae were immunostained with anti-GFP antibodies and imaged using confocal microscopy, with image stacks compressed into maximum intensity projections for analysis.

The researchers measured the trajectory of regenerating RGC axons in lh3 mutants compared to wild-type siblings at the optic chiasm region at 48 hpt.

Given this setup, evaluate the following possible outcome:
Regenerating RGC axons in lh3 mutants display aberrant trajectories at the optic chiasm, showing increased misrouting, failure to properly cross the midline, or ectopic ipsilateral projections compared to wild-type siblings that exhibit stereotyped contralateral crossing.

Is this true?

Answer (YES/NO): YES